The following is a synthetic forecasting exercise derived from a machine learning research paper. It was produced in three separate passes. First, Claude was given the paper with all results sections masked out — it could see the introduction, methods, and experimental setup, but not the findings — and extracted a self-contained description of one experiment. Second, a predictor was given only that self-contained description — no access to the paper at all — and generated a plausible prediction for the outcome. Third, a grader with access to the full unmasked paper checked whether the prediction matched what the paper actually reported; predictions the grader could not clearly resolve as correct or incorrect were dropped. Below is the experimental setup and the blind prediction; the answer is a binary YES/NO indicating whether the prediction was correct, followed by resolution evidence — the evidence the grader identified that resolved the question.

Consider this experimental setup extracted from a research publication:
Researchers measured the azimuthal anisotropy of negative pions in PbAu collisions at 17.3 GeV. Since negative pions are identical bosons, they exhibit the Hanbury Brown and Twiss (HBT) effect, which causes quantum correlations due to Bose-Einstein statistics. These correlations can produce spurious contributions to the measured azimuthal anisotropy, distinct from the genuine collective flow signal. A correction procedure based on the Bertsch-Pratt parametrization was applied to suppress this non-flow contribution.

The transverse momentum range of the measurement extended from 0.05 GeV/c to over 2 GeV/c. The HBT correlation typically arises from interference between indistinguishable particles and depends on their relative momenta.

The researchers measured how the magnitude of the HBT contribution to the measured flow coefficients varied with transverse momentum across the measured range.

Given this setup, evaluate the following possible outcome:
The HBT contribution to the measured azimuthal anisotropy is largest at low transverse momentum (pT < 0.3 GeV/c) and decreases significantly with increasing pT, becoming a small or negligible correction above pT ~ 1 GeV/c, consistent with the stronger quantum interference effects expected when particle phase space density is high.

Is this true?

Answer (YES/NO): NO